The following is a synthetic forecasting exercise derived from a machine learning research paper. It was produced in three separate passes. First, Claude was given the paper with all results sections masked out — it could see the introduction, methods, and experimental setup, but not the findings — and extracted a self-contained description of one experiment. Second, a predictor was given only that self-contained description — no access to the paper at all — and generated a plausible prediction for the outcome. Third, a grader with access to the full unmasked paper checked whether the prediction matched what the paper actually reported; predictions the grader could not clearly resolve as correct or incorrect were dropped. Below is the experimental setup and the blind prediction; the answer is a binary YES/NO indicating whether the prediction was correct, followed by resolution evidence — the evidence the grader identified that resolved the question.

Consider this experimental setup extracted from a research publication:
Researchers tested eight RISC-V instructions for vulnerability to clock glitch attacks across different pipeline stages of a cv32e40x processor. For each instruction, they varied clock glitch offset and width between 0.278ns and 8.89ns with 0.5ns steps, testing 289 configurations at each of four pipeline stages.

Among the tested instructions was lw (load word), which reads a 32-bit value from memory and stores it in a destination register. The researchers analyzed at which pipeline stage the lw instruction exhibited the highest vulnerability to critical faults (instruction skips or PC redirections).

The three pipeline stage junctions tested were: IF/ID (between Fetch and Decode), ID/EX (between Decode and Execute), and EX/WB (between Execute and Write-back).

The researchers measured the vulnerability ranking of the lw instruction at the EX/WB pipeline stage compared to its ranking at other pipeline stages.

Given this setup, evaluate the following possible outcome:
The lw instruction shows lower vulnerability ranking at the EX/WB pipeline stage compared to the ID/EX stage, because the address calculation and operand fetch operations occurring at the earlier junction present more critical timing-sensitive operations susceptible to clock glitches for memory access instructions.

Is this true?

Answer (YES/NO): NO